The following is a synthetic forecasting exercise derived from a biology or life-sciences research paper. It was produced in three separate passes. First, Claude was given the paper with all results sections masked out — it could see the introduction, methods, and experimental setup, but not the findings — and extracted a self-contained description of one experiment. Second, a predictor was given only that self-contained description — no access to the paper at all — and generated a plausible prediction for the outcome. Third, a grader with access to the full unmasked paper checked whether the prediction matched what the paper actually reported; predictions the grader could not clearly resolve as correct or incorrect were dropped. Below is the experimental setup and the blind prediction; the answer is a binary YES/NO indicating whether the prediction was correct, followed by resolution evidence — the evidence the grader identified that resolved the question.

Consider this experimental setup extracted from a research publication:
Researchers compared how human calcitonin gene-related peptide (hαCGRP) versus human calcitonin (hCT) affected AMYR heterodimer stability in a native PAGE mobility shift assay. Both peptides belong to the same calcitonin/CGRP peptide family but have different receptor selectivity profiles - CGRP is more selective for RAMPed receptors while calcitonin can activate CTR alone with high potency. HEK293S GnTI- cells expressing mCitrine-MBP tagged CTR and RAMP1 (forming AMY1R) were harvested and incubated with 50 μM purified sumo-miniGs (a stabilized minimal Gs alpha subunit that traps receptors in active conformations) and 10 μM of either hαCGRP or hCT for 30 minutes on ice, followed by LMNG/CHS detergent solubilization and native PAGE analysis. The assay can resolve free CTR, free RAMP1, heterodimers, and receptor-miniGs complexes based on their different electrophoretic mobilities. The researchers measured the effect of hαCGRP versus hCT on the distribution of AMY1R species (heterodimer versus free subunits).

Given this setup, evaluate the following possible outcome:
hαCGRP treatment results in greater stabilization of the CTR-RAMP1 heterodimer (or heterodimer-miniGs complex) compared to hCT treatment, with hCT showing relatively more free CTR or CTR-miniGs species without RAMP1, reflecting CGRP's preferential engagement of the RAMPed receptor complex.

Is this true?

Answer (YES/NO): YES